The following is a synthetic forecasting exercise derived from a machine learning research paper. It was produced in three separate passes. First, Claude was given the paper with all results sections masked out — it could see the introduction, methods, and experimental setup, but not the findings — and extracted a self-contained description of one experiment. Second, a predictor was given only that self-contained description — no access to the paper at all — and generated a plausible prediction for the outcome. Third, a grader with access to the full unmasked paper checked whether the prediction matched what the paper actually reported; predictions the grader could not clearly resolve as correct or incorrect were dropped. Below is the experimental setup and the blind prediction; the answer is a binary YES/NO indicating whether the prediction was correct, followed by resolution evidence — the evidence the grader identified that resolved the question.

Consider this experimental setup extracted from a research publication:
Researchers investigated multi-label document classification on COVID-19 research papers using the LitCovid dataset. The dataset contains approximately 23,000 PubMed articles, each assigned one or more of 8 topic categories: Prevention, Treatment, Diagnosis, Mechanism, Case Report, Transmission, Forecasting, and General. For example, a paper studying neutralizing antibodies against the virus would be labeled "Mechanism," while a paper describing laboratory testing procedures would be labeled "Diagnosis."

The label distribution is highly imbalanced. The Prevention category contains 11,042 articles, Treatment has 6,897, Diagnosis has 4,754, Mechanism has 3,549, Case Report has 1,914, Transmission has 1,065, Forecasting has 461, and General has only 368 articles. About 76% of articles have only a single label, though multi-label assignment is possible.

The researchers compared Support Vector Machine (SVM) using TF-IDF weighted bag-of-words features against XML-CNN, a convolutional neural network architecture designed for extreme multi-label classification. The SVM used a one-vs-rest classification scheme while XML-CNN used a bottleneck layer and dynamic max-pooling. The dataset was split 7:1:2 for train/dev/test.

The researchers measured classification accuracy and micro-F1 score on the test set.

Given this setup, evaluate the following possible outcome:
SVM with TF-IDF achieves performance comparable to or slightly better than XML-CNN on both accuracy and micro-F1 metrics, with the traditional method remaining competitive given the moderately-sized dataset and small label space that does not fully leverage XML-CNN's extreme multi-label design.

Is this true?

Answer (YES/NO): NO